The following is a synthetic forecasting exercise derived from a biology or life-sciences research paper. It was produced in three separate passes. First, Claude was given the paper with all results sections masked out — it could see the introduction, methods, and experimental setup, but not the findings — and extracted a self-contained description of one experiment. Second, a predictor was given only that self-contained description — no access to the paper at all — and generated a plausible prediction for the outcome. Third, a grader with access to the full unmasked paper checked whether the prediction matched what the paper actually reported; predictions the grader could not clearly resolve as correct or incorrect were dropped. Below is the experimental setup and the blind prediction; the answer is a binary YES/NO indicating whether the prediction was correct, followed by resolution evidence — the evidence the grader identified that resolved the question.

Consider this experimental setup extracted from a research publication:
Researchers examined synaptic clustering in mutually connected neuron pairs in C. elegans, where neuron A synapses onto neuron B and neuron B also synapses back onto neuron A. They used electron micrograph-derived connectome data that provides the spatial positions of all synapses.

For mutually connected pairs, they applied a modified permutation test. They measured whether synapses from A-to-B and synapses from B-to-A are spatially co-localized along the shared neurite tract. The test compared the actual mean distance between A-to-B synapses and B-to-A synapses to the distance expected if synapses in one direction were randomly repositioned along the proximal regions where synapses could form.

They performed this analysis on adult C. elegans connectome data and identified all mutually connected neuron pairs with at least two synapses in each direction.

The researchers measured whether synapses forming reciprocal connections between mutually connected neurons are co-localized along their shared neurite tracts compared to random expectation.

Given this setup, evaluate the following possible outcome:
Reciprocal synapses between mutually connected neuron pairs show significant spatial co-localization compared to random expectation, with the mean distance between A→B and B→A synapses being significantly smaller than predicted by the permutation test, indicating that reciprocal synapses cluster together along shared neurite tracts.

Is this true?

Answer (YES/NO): YES